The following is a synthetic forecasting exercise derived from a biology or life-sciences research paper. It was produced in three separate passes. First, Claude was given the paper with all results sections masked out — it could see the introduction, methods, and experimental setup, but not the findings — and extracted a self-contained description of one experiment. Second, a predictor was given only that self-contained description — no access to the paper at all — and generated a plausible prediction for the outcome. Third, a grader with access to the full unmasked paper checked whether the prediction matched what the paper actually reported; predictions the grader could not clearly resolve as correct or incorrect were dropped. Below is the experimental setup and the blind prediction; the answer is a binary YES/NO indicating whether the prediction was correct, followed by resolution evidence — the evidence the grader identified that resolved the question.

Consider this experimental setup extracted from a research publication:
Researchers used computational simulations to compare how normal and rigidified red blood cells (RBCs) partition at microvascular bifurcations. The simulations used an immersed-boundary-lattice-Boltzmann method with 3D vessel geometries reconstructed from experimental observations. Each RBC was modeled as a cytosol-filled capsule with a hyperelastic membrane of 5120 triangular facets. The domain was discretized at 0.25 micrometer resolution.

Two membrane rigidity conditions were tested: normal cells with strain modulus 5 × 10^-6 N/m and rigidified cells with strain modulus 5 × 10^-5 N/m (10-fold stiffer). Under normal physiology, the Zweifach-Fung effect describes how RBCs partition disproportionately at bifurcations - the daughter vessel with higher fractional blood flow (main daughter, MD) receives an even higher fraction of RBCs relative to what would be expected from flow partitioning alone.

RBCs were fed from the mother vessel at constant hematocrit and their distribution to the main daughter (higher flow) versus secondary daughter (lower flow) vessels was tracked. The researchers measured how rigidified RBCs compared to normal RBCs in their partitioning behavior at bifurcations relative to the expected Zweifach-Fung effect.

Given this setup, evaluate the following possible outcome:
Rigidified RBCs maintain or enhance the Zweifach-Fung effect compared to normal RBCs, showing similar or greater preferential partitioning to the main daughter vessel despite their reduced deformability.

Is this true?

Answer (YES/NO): YES